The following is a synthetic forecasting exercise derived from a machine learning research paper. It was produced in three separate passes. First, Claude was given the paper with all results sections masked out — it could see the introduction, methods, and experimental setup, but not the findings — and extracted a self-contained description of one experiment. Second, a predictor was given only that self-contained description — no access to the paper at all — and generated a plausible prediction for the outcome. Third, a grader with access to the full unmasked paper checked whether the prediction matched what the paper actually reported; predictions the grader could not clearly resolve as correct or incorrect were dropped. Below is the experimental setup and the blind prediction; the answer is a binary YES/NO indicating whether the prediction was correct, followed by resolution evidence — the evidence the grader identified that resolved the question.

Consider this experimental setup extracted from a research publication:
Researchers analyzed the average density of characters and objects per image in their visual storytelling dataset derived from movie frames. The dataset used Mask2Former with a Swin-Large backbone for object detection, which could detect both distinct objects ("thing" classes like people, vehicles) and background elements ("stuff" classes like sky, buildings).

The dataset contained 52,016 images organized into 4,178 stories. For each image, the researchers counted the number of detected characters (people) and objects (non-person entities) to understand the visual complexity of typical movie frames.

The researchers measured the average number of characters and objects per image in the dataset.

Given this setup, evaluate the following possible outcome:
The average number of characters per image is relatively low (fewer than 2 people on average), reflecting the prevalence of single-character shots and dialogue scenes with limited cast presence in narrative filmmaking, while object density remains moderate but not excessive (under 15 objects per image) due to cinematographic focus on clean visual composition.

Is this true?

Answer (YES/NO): YES